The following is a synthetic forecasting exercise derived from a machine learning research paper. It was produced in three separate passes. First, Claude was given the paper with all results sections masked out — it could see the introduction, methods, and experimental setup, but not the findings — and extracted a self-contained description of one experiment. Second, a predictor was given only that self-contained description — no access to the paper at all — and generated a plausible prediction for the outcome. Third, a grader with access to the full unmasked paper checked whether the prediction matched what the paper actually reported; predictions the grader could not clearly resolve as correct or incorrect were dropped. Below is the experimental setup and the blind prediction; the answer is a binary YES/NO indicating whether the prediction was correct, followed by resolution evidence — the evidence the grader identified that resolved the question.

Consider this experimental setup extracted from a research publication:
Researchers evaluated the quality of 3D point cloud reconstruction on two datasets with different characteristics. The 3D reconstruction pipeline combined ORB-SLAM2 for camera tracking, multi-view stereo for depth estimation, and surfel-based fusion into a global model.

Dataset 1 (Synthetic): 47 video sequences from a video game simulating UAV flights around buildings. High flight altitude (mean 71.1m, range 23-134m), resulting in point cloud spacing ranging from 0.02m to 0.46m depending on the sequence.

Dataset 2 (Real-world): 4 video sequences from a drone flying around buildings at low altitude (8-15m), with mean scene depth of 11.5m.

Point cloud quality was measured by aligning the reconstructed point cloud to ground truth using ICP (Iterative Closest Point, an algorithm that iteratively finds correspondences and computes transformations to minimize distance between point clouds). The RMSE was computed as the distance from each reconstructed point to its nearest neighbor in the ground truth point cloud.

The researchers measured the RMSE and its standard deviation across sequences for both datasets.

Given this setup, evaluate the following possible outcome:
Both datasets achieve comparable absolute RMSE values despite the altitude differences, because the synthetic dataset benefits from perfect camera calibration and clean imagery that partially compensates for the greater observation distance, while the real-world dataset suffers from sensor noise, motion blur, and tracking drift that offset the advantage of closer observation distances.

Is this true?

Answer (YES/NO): NO